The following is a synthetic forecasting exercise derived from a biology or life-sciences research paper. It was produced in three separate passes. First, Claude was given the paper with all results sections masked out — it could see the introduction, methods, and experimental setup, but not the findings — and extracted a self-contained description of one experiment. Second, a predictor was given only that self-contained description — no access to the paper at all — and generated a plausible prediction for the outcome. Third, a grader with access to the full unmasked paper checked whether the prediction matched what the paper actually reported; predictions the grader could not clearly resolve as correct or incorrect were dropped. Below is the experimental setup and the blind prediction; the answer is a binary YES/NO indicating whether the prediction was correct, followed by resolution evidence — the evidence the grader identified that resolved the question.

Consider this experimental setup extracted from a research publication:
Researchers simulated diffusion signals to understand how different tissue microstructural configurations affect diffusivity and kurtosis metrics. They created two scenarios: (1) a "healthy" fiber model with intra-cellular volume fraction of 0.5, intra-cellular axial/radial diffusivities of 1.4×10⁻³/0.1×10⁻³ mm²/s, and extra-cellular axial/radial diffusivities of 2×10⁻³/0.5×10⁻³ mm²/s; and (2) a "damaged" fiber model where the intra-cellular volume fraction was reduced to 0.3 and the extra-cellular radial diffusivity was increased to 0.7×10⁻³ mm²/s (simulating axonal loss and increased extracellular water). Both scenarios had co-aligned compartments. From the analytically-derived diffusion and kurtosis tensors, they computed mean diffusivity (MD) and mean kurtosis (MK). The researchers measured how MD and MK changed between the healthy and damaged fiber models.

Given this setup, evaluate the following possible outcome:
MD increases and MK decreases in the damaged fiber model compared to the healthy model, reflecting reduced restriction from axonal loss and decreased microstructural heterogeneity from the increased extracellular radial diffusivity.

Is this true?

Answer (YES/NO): YES